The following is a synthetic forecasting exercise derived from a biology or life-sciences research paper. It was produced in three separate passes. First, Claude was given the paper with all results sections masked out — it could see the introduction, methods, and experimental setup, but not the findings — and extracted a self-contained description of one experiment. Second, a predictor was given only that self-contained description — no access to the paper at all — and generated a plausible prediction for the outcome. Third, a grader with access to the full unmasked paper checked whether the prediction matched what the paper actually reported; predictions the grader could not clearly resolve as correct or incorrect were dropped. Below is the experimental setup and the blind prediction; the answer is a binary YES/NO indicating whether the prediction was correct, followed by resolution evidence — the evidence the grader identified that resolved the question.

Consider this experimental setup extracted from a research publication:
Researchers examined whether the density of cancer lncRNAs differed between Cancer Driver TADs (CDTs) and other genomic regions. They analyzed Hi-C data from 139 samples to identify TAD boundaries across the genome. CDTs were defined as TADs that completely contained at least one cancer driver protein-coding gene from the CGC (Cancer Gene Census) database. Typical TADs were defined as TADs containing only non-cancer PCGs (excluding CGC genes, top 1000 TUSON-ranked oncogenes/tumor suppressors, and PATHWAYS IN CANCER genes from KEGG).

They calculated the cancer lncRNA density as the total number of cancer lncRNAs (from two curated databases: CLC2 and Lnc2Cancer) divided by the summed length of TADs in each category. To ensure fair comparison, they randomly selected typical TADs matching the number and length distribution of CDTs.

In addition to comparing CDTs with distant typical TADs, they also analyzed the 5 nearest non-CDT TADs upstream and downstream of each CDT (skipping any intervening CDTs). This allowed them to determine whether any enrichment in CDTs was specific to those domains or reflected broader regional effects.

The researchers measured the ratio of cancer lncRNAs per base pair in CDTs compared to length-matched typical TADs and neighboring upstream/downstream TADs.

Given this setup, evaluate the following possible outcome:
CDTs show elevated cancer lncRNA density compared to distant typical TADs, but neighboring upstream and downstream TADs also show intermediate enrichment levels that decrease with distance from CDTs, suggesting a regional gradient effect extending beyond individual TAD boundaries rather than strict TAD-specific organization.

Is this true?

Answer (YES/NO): NO